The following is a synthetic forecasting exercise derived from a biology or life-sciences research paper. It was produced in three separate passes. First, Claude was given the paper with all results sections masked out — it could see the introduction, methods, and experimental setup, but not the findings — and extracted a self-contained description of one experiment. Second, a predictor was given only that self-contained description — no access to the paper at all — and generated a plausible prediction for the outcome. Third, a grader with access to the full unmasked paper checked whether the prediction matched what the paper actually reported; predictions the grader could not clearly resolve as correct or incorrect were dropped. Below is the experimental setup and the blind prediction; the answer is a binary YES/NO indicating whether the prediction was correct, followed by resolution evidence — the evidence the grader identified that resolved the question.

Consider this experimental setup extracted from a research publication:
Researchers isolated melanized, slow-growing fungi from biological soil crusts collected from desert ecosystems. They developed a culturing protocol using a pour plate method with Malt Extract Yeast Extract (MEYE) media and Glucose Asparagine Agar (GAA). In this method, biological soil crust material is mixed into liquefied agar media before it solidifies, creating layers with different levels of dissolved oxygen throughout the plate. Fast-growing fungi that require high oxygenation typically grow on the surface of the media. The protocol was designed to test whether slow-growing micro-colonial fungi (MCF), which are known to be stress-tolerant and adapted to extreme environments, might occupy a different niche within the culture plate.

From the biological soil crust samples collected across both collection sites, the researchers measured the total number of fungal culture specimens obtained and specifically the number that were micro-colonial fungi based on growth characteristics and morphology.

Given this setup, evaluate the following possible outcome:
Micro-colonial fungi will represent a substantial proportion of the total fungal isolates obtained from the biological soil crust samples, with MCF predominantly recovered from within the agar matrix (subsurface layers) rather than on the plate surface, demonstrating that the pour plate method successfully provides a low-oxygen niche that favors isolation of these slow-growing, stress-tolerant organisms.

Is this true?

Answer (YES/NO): YES